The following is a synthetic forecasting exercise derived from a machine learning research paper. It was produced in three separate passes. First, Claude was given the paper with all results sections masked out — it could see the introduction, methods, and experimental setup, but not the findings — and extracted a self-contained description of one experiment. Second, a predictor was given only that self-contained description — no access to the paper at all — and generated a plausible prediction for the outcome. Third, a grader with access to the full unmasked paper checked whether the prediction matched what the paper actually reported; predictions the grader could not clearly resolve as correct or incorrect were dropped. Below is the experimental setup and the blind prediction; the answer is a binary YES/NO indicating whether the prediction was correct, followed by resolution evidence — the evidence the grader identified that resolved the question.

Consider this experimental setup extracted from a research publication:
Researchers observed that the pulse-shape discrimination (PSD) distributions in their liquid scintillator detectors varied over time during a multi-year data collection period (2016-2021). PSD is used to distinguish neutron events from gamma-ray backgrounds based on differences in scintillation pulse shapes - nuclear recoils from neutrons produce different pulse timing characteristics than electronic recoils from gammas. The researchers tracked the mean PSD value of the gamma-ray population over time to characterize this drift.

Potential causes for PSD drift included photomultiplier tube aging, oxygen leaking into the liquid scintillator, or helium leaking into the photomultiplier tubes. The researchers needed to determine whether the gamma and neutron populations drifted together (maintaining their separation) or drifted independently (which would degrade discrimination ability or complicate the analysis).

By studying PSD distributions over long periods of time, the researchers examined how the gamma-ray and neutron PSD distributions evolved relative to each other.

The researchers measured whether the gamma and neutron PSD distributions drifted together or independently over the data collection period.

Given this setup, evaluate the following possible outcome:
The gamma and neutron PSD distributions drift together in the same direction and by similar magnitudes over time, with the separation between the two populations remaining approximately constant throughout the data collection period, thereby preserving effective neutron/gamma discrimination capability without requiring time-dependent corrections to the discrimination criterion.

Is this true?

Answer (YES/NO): NO